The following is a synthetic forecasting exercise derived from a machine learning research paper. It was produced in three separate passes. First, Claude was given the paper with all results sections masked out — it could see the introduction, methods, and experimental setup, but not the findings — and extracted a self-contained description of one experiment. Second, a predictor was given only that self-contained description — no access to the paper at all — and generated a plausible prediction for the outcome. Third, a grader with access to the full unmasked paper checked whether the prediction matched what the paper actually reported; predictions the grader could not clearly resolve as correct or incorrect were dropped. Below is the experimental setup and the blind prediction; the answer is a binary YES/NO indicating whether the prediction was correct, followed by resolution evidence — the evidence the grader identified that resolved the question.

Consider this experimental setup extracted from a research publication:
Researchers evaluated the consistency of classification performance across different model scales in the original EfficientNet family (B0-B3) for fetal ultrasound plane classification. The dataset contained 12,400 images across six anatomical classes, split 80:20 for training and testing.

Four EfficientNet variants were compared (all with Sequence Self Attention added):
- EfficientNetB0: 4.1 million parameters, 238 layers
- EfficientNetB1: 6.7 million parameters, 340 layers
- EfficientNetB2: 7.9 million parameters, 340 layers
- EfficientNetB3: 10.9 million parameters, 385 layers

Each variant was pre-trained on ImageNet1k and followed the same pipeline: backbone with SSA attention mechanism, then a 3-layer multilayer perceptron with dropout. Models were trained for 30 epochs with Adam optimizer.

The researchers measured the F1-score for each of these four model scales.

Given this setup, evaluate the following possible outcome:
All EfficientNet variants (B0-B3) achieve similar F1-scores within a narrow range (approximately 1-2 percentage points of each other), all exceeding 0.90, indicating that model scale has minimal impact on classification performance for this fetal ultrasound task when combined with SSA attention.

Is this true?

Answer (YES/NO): YES